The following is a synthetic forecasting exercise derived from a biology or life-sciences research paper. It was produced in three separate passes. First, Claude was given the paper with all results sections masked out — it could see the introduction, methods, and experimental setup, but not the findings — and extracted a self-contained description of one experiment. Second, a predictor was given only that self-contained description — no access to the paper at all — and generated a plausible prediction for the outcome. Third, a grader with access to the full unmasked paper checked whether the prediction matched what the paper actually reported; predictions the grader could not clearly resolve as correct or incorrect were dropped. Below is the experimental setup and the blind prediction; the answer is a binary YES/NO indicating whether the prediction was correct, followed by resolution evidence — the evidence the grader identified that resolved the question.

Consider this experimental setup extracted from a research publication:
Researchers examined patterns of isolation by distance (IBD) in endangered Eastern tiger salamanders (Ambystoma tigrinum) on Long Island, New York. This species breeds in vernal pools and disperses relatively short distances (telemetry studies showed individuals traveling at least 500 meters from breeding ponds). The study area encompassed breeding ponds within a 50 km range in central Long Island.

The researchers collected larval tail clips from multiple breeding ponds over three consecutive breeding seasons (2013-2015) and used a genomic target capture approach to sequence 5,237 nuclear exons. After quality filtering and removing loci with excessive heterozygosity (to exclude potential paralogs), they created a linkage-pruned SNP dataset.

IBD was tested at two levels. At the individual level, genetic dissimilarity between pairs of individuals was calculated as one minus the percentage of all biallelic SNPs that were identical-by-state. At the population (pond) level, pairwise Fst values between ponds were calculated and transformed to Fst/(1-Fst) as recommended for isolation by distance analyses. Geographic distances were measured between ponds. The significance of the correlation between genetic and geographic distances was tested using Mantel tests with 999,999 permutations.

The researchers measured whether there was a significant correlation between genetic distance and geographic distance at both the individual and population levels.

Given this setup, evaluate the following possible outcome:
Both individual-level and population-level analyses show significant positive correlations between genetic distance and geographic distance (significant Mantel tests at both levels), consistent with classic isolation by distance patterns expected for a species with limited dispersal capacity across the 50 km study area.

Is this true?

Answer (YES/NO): YES